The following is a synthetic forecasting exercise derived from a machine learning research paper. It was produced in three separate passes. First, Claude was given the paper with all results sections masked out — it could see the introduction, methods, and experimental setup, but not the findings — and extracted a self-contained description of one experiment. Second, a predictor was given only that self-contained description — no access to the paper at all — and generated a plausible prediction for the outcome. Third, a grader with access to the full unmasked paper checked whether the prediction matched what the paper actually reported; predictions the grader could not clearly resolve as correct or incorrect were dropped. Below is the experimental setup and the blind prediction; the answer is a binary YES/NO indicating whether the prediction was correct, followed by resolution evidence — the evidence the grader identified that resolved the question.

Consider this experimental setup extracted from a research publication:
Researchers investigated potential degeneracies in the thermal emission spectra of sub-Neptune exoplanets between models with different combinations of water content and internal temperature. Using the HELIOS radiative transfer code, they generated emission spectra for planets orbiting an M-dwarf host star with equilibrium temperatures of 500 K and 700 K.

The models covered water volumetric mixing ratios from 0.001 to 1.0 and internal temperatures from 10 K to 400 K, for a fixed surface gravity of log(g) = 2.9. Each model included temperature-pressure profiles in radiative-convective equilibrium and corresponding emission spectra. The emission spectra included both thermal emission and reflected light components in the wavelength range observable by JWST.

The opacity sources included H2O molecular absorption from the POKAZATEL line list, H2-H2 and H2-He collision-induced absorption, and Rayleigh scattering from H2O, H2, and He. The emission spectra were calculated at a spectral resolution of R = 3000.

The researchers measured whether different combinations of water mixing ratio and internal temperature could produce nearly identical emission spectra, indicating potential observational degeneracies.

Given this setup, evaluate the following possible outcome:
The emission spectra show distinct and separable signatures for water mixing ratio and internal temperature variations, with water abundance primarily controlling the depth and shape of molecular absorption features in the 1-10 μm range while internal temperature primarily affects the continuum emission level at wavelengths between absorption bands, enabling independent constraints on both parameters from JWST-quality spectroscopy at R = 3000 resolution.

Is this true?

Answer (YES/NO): NO